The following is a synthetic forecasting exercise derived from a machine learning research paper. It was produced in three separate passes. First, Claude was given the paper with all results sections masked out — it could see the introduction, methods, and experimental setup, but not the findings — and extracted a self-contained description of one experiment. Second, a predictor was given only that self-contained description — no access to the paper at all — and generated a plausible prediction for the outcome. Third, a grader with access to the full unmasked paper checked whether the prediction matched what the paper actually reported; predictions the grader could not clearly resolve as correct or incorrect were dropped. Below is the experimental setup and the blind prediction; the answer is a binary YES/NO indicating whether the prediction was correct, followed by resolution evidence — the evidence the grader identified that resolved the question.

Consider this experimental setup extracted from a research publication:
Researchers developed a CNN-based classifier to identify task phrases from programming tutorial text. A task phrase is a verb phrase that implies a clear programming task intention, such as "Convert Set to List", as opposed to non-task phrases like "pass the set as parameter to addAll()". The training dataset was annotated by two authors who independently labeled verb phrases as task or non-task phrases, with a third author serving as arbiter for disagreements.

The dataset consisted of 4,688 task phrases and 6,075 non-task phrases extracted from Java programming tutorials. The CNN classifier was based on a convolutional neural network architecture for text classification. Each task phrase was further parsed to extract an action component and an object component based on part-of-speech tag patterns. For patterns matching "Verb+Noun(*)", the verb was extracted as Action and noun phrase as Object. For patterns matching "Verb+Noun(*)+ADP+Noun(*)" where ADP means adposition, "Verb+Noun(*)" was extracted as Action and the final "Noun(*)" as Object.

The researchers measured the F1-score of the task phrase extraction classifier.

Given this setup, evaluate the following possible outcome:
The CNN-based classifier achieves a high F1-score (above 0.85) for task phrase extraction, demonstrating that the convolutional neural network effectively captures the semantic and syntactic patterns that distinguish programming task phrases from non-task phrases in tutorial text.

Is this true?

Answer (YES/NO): YES